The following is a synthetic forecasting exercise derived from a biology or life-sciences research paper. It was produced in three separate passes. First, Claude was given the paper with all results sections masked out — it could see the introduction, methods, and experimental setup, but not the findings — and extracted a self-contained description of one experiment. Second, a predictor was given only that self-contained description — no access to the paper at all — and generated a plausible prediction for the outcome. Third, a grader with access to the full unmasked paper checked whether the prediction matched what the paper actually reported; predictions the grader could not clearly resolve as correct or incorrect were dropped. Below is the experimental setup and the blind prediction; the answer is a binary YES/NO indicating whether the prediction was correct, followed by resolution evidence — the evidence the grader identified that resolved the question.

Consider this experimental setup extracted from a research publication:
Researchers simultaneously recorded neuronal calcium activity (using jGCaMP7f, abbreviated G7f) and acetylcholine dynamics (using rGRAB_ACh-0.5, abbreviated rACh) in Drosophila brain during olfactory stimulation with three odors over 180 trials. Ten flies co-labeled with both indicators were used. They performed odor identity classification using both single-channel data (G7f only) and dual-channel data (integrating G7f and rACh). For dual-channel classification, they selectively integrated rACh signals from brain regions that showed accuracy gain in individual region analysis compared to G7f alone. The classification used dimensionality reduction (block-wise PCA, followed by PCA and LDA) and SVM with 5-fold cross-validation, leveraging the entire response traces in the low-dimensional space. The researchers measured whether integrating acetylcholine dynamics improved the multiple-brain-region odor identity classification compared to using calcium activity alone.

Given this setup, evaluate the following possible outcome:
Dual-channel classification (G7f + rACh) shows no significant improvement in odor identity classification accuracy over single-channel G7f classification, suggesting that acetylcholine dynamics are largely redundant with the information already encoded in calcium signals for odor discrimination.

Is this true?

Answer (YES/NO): NO